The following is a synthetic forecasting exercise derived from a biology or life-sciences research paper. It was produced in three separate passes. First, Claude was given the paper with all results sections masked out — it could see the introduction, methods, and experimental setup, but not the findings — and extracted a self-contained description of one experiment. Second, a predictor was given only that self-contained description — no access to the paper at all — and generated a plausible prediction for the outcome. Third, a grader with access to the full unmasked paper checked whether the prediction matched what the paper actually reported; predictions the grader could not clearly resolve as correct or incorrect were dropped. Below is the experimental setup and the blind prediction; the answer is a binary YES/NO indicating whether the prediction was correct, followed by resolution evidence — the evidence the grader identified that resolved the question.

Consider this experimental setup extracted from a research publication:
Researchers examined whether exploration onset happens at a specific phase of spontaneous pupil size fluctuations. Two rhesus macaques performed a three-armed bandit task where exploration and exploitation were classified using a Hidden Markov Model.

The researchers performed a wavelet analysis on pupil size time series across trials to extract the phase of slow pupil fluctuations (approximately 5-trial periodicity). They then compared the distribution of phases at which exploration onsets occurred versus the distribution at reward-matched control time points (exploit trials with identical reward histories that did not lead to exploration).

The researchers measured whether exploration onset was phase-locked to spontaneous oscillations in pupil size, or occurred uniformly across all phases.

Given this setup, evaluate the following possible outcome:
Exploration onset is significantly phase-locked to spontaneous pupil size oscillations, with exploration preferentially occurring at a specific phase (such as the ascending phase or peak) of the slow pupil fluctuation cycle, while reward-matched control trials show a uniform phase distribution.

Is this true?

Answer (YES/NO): NO